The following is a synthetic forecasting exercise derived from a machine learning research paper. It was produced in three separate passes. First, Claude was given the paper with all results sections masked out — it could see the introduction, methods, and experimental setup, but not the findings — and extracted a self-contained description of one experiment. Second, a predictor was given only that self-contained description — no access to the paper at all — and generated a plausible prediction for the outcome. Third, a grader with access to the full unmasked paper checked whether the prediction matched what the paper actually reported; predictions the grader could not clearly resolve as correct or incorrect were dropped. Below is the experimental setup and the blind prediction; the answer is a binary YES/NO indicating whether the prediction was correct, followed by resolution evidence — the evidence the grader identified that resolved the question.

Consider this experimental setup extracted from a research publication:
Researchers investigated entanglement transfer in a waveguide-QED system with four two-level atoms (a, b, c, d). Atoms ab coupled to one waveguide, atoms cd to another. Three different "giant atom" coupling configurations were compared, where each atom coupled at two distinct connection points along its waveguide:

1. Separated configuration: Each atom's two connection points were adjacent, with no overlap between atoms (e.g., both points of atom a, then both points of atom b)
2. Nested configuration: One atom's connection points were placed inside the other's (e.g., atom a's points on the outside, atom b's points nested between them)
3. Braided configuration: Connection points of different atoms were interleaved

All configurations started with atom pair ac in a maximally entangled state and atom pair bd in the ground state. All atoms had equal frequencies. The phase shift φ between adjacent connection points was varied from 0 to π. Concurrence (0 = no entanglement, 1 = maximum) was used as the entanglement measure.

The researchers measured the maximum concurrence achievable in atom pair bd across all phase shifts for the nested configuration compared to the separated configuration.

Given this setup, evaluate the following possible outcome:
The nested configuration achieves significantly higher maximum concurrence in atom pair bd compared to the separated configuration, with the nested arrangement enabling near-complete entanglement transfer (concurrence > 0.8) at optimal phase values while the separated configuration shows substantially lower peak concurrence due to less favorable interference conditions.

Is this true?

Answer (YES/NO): NO